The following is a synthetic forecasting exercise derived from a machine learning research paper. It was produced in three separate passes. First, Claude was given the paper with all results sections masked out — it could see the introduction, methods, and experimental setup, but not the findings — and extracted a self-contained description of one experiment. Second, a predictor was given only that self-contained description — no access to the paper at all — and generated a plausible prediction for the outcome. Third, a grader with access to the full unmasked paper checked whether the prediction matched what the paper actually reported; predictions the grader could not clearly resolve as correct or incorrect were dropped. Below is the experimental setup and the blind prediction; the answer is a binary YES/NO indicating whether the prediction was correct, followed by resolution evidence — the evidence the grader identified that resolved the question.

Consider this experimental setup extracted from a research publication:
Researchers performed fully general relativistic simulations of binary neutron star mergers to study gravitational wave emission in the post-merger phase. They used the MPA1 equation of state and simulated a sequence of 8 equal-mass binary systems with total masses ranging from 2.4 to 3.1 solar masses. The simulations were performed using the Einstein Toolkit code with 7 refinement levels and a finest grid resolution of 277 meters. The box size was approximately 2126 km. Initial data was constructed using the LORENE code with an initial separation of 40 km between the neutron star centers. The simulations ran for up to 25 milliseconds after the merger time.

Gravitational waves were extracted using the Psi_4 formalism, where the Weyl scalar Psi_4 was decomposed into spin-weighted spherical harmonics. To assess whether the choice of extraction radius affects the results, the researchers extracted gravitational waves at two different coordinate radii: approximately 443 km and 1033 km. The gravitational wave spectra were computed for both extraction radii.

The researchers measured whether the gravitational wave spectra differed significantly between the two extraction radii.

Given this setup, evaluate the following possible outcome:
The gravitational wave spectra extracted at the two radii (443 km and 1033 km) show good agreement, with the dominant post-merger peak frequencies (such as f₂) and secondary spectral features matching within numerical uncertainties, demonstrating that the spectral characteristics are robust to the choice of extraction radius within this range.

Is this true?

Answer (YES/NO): YES